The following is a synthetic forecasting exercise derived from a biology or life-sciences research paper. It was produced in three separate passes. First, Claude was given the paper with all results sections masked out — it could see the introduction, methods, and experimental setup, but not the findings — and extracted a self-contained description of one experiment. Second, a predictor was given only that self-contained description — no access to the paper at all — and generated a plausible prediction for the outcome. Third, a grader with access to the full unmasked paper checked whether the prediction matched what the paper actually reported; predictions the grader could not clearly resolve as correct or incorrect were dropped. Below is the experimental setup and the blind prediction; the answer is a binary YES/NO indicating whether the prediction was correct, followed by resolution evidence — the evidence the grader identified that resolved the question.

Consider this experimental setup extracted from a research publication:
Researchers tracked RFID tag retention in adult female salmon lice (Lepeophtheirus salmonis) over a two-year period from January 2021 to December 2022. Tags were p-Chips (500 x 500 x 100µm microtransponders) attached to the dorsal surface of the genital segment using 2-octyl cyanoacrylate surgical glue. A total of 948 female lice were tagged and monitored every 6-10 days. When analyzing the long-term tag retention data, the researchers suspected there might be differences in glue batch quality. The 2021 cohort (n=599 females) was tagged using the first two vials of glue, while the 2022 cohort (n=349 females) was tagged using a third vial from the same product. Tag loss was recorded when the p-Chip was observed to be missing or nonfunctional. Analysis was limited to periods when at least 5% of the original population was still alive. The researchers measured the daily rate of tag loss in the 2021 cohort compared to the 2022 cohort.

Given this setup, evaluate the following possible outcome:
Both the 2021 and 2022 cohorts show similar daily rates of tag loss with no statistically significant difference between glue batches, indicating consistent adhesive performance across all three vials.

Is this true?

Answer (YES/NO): NO